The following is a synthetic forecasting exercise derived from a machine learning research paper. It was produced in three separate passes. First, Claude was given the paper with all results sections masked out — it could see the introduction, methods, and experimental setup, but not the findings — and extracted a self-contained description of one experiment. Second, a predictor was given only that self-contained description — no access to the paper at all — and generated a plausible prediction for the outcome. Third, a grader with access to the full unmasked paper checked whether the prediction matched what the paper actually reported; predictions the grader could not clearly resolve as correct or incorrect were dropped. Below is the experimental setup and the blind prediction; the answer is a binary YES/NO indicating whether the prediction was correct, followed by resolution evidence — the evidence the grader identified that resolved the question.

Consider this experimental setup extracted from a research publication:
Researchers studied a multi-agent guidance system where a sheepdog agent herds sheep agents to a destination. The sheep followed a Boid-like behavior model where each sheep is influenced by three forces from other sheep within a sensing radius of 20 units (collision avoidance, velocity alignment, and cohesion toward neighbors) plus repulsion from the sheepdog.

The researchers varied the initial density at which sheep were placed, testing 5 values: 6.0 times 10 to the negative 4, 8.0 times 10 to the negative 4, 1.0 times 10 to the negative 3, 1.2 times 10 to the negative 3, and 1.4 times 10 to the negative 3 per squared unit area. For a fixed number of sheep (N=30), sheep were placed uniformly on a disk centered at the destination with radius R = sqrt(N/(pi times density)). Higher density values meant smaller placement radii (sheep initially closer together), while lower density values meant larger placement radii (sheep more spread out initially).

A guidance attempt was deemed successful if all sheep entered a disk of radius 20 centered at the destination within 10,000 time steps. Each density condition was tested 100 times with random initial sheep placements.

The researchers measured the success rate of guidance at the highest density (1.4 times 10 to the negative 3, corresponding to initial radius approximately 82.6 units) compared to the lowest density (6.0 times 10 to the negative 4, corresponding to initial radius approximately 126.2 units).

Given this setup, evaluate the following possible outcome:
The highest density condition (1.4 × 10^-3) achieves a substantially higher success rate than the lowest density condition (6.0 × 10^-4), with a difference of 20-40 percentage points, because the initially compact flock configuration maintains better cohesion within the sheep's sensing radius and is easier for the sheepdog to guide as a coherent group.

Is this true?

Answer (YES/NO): NO